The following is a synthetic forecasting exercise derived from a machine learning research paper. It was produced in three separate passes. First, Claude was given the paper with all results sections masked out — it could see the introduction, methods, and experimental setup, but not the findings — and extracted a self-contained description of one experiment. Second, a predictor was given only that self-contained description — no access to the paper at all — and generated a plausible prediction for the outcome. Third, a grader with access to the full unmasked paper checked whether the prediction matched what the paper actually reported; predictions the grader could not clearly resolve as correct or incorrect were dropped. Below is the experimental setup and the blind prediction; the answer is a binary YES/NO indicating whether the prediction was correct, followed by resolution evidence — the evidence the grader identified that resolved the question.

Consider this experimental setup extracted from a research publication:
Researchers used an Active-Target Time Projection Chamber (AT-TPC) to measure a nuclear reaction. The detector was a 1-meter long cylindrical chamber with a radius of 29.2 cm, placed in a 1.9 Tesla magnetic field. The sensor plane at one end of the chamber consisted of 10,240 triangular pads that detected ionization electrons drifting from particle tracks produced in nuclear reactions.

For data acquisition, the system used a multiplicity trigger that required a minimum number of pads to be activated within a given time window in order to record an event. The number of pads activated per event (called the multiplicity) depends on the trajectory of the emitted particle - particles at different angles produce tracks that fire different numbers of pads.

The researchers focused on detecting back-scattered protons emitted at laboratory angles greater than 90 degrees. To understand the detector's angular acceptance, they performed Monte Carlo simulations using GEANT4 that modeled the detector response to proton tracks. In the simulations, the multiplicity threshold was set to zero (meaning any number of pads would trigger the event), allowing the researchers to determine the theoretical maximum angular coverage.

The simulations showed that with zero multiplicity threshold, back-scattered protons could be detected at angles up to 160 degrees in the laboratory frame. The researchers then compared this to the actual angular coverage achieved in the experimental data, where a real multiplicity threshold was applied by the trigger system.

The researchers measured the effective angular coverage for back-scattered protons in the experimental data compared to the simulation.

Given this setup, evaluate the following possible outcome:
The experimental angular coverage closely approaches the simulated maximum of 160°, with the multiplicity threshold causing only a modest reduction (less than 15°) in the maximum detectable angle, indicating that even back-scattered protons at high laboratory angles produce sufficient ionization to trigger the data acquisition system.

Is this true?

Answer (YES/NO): NO